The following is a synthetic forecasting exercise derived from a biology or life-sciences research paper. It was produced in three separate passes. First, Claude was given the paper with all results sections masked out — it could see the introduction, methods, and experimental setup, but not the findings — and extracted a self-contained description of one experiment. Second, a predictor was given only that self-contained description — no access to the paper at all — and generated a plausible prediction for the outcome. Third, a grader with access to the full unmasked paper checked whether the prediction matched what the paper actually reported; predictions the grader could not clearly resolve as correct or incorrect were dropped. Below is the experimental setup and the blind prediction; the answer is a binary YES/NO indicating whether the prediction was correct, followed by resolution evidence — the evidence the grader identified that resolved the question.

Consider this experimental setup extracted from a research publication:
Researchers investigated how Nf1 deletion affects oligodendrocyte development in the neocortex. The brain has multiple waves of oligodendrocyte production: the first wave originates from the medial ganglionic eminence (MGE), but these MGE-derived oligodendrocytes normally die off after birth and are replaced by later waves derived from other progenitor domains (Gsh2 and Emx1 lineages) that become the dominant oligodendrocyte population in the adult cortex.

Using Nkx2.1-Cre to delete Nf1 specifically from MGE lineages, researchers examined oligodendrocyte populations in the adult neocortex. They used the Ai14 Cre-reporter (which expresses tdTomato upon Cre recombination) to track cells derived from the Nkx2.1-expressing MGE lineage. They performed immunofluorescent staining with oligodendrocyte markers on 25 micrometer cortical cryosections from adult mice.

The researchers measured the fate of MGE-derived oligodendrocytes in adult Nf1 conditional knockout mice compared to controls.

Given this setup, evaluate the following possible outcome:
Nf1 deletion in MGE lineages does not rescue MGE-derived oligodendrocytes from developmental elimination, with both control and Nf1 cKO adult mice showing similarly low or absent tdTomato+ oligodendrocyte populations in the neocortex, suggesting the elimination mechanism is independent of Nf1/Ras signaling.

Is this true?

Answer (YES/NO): NO